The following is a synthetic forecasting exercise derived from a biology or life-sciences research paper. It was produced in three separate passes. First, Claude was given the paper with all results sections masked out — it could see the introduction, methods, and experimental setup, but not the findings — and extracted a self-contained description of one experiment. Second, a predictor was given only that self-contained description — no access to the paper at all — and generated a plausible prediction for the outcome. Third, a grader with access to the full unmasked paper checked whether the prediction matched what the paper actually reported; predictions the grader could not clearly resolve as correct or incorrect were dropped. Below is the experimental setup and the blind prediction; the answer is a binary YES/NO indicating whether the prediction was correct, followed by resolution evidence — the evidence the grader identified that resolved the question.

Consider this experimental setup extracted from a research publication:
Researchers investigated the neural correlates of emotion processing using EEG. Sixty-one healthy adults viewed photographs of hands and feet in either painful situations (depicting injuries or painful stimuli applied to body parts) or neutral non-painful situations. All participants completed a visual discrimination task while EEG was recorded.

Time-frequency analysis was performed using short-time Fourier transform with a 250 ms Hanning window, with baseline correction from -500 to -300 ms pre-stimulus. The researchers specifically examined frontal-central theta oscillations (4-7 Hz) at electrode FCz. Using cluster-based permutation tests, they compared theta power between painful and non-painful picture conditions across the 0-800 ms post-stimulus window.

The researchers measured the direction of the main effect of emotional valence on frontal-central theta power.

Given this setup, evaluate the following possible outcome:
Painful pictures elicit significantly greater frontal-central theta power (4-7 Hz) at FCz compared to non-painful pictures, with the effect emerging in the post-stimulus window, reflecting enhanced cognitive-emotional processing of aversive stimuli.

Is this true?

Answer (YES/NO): NO